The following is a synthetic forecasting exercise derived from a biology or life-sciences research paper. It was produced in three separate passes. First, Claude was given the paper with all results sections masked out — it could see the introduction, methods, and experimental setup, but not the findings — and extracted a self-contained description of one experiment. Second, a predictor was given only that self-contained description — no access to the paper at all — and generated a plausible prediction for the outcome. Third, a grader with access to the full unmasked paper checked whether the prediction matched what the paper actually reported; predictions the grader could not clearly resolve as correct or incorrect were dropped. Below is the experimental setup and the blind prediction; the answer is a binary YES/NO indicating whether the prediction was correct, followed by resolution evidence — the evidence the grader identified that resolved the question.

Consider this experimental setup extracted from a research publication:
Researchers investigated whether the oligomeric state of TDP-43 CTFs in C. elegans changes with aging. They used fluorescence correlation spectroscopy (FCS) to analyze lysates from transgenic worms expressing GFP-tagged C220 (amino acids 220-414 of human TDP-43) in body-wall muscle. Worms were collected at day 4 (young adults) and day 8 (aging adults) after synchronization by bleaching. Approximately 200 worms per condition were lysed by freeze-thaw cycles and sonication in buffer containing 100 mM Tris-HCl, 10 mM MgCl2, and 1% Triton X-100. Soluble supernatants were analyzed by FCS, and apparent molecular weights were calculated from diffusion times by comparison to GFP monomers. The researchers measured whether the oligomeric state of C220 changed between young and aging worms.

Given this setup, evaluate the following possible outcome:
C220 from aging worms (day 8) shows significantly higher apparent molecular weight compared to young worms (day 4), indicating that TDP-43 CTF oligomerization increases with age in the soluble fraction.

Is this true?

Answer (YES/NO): YES